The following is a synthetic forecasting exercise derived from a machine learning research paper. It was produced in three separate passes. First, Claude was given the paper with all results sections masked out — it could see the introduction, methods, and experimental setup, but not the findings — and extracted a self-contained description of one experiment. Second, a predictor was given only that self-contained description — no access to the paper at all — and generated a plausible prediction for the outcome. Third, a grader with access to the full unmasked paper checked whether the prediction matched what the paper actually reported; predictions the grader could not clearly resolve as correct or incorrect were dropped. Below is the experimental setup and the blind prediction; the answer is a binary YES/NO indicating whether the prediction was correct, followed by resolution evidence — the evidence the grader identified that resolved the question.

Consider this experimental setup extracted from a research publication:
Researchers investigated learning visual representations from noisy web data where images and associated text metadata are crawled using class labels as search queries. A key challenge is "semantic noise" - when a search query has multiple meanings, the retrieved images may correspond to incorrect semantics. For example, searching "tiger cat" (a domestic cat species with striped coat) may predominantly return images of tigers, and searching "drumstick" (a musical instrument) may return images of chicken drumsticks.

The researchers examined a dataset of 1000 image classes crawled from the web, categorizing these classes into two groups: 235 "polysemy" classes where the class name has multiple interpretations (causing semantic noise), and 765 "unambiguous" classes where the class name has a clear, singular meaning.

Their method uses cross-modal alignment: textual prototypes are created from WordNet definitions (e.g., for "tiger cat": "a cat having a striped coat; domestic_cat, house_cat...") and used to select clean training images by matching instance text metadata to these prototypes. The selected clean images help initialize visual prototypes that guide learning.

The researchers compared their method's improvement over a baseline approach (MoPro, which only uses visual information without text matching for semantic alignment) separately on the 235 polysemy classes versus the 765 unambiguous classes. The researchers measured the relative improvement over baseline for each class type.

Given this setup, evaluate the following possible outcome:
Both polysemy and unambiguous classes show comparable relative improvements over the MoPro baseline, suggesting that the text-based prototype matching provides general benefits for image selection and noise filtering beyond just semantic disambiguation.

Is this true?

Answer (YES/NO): NO